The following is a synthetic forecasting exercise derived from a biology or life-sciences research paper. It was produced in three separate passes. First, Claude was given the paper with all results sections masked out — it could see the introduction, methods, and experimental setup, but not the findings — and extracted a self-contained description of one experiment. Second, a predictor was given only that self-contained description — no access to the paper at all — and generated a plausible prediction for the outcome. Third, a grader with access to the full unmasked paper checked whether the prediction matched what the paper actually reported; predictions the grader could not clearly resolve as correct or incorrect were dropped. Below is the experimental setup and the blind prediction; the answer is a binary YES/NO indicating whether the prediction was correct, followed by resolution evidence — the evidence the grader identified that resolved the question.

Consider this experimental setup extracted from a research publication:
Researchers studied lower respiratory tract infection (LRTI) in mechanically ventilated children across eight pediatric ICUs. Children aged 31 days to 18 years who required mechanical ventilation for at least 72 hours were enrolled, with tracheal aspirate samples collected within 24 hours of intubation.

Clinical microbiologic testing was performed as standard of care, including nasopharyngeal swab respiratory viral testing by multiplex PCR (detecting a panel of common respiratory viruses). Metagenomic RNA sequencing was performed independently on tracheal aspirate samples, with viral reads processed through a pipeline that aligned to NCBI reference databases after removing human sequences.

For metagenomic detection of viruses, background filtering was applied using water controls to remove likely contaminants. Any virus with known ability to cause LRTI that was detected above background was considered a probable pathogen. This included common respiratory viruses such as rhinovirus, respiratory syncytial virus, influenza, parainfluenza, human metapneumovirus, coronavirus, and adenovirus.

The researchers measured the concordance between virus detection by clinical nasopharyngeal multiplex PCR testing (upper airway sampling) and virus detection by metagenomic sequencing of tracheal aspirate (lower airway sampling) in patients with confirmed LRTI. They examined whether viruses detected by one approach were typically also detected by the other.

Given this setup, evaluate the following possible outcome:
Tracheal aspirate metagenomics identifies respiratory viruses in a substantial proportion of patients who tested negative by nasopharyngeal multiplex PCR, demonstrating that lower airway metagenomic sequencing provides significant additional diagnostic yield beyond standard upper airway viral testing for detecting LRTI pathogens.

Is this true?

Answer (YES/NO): YES